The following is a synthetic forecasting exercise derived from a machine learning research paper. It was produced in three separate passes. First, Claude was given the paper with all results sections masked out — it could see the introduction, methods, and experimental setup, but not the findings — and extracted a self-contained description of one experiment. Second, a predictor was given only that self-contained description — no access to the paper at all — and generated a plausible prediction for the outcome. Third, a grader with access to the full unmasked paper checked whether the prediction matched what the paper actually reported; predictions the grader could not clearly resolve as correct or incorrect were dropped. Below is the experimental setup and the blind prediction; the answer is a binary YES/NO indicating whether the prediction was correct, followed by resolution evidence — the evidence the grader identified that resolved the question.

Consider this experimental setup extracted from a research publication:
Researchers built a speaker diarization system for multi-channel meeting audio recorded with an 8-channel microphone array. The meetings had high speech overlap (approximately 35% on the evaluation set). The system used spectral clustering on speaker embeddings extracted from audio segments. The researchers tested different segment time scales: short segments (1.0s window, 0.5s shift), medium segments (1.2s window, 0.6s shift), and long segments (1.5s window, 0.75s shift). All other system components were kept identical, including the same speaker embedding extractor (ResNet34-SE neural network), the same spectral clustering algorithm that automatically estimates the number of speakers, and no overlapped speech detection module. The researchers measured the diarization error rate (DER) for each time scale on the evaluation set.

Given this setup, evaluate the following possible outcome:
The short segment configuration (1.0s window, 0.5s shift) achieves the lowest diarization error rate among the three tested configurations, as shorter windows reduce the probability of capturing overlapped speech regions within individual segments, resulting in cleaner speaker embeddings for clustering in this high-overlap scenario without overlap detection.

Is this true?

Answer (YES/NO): NO